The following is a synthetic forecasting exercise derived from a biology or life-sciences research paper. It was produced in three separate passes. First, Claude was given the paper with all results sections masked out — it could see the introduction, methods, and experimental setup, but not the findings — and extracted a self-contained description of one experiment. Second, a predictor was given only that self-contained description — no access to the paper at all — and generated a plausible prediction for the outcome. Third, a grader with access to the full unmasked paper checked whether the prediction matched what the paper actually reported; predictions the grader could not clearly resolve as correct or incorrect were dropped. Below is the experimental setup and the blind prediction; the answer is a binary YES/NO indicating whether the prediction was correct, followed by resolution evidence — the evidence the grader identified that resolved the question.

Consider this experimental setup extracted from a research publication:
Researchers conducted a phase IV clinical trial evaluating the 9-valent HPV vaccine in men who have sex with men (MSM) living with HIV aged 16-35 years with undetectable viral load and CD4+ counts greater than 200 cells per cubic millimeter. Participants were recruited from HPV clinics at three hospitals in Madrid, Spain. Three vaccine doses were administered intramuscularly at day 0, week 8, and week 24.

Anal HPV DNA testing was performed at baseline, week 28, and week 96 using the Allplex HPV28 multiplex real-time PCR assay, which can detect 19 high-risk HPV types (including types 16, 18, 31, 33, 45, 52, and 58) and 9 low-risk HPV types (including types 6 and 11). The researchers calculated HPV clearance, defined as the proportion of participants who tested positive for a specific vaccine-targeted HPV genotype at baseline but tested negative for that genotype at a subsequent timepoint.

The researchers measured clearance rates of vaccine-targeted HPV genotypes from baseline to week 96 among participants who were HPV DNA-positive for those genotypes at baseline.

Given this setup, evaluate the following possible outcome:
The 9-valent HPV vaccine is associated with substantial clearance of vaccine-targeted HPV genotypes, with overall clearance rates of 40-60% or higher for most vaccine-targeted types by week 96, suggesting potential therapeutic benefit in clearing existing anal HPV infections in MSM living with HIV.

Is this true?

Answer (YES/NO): YES